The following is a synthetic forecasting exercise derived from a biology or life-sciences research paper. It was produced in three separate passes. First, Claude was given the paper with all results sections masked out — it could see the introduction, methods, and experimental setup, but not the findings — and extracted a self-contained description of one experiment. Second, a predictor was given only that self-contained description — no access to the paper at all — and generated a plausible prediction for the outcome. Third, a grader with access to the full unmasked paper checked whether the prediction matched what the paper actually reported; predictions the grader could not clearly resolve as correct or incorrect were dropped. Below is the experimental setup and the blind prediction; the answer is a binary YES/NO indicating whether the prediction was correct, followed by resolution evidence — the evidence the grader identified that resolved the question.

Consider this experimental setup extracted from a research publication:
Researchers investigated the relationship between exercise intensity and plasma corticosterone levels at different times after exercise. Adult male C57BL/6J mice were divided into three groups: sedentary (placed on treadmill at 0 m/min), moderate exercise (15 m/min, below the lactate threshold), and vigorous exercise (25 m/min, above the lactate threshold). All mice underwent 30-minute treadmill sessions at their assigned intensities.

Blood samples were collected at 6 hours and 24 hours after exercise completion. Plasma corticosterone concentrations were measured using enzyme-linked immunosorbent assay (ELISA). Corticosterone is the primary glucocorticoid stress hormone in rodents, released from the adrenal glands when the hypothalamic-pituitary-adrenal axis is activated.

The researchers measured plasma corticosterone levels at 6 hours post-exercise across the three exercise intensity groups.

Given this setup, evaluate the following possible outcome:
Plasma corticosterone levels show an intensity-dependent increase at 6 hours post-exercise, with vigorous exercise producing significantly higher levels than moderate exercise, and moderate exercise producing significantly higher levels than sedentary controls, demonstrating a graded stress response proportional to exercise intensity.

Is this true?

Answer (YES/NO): NO